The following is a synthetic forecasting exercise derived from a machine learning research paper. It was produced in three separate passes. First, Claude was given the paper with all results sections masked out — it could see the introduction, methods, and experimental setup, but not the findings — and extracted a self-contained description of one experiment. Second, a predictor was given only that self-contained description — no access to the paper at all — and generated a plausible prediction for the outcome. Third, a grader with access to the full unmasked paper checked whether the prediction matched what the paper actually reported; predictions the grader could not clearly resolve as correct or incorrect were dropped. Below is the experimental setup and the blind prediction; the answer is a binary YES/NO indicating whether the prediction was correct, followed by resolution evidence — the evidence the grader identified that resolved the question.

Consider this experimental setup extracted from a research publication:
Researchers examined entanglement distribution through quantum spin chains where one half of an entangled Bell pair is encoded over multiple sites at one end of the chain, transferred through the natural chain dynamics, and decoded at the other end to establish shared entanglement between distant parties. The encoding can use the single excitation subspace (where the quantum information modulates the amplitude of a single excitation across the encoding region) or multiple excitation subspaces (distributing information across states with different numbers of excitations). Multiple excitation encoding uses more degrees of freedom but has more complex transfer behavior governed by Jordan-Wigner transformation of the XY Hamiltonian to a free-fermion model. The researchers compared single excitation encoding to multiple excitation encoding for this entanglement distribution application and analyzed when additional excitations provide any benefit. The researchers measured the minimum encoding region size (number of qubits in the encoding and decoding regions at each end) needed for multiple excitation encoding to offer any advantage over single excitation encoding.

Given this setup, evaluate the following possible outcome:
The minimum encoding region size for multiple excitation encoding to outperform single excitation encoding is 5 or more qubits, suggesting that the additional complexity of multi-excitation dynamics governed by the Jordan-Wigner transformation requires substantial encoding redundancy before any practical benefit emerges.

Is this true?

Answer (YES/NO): NO